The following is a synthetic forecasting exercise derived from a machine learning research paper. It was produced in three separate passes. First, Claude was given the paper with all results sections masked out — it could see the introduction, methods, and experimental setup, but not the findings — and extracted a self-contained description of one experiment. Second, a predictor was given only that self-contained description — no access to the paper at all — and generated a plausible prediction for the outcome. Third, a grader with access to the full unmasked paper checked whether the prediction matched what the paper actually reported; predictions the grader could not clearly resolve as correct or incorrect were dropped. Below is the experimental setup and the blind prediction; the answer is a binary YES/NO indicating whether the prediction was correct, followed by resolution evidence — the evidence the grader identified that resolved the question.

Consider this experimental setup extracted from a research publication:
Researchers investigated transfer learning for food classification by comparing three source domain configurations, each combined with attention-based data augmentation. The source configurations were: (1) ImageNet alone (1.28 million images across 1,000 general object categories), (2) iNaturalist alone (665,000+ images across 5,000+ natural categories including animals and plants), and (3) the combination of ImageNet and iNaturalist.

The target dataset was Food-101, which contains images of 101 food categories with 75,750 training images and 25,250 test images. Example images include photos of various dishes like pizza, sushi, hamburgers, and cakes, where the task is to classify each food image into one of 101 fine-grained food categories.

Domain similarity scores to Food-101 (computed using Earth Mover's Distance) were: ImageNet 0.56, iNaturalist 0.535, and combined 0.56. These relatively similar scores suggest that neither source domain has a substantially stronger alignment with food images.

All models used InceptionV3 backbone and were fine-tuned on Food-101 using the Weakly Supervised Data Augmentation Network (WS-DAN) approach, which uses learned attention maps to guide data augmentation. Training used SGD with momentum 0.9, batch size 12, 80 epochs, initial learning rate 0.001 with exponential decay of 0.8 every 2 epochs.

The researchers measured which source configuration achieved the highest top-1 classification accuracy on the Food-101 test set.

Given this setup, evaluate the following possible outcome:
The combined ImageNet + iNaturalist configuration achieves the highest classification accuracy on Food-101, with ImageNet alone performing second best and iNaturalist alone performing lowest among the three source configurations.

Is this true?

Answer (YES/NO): NO